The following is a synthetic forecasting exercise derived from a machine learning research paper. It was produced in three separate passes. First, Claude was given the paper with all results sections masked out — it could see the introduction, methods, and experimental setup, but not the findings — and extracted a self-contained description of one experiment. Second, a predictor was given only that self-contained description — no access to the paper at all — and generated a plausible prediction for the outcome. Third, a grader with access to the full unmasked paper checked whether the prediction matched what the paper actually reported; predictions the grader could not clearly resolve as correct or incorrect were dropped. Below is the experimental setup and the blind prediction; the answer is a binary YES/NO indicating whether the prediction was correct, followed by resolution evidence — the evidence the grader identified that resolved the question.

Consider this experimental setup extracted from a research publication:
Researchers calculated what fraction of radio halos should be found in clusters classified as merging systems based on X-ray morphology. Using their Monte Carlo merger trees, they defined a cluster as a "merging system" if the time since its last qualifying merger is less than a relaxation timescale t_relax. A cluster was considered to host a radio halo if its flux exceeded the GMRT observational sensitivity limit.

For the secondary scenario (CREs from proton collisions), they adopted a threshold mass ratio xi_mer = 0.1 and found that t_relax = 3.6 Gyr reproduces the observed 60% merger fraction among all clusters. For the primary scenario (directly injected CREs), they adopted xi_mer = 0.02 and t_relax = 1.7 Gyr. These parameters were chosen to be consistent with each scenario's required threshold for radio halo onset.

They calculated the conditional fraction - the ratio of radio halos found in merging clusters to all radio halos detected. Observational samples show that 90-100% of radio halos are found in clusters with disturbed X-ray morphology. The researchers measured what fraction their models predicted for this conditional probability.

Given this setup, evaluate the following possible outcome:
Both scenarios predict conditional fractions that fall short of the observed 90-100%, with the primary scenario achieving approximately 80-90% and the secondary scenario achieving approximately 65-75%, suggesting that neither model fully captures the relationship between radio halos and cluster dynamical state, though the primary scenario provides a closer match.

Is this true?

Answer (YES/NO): NO